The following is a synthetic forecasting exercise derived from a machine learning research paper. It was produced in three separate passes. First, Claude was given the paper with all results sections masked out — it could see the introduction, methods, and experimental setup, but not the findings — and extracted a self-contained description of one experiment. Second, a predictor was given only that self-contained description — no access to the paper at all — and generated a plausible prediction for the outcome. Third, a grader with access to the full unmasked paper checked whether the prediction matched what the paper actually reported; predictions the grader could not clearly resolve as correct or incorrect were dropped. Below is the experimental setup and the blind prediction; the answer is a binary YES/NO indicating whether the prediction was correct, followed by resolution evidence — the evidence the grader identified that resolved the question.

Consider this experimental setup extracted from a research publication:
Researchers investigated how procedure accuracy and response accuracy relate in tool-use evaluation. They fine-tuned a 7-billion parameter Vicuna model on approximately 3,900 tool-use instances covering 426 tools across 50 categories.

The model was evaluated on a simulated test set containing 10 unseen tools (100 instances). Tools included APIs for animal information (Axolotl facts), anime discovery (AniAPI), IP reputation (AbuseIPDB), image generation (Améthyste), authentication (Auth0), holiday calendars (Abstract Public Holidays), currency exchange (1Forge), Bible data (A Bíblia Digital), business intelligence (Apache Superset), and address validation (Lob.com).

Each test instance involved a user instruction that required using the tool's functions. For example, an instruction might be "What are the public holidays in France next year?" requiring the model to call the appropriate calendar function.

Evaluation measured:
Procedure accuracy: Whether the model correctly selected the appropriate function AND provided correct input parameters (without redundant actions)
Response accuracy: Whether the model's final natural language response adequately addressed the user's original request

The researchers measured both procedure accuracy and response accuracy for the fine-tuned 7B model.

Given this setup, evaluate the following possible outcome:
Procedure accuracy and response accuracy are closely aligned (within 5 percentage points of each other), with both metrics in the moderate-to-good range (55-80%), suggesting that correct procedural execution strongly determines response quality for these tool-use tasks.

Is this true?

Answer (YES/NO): NO